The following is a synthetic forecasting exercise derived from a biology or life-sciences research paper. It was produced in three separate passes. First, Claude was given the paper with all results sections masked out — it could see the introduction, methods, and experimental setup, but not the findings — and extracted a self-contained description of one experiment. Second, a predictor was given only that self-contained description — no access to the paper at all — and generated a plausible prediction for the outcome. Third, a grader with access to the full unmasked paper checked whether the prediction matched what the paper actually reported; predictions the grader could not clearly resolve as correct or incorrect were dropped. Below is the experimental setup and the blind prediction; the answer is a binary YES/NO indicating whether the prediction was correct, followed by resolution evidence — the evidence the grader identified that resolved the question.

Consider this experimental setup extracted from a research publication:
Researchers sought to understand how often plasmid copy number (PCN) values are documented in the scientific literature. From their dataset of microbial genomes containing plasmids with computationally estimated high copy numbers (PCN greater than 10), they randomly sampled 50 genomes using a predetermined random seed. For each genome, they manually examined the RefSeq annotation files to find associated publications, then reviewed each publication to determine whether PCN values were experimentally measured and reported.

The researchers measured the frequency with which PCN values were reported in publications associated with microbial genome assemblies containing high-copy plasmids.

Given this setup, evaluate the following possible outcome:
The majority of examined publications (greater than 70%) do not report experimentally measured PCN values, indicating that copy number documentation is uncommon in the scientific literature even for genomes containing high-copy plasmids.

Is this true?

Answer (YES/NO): YES